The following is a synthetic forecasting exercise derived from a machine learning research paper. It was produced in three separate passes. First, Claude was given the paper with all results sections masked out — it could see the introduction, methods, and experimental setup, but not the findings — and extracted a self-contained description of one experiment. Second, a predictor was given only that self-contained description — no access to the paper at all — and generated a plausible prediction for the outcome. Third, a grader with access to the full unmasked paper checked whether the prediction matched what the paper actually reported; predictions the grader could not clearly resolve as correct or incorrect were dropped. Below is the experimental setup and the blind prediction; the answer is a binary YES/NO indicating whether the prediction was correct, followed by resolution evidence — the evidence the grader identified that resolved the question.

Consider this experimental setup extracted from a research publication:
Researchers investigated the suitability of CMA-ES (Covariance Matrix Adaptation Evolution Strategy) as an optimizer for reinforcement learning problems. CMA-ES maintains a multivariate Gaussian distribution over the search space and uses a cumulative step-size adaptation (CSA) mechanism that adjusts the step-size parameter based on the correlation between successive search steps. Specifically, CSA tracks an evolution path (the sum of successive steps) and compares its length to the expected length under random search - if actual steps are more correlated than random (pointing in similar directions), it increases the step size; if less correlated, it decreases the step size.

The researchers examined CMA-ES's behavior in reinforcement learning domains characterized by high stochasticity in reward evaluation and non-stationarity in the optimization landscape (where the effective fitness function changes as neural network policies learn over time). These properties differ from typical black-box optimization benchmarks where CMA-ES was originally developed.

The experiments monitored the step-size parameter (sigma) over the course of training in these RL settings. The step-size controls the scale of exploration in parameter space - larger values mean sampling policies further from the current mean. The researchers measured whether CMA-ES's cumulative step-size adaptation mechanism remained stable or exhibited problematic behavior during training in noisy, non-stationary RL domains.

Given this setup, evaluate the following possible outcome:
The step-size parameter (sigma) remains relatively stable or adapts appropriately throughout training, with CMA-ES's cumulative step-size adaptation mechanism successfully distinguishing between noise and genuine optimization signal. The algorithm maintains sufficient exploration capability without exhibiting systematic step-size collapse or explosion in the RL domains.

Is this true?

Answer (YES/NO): NO